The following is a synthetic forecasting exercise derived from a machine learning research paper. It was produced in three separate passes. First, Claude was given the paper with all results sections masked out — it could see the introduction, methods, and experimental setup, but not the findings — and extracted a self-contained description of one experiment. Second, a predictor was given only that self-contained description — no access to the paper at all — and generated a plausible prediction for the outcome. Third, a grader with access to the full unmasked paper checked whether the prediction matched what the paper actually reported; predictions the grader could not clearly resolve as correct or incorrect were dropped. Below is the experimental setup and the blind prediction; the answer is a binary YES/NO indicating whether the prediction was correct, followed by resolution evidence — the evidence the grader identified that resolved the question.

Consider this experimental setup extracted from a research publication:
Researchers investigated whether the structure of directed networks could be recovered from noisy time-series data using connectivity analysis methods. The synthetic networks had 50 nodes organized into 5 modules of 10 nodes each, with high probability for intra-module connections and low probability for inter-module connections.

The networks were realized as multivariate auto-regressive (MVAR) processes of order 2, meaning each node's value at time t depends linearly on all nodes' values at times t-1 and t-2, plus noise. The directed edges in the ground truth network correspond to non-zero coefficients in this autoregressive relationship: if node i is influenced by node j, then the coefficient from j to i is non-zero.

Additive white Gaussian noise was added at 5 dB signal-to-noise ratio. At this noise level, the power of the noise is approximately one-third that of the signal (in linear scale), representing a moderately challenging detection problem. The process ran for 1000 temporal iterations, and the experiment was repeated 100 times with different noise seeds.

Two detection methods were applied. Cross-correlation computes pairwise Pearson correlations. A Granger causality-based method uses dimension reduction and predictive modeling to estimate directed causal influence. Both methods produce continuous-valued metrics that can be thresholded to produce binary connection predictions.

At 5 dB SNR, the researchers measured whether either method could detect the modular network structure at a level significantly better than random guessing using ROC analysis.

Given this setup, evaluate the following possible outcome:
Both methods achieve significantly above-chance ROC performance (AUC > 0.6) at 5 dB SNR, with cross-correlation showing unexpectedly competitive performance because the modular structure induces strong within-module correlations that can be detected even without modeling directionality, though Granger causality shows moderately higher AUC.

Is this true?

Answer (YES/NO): NO